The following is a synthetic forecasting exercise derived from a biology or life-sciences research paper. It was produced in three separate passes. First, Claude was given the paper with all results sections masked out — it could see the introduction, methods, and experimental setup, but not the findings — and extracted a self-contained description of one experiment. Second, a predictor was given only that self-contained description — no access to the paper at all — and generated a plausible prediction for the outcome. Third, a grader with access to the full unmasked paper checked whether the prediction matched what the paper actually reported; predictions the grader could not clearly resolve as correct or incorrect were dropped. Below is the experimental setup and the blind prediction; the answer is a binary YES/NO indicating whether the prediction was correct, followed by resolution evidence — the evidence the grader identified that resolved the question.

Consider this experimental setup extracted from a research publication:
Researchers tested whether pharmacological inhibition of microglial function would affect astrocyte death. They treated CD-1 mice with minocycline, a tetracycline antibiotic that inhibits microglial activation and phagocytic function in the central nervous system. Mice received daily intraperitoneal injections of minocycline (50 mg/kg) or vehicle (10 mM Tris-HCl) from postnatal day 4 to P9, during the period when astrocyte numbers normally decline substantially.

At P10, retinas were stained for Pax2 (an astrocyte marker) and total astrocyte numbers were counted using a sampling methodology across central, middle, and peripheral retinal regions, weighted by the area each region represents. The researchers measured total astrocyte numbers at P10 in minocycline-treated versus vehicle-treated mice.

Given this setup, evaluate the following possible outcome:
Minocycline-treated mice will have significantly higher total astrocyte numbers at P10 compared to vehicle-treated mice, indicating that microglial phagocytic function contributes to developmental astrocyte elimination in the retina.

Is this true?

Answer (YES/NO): NO